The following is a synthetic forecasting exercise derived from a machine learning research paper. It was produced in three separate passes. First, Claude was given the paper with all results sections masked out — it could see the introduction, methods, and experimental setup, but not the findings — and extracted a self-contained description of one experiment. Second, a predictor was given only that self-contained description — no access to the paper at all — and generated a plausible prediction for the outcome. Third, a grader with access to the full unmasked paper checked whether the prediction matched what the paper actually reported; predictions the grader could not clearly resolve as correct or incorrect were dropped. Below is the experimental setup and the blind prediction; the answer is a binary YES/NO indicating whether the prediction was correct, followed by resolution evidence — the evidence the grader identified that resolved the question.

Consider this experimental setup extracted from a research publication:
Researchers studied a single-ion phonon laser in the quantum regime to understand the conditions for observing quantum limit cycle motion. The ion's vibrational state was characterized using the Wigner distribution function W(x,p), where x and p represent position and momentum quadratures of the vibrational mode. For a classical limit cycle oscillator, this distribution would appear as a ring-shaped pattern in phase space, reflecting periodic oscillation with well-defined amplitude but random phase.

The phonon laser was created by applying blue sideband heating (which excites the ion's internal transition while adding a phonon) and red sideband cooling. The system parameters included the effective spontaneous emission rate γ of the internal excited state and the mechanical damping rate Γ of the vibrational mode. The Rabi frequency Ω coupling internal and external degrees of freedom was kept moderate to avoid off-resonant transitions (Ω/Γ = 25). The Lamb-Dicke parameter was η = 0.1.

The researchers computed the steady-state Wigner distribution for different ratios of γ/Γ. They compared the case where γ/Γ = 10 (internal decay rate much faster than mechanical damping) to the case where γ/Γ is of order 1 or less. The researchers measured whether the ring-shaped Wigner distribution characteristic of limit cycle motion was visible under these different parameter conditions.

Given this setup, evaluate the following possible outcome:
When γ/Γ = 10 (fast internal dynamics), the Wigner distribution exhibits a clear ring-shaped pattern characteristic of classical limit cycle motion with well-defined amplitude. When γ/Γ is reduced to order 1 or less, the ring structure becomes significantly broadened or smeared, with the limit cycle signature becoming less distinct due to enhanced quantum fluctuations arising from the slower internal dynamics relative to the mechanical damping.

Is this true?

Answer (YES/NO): NO